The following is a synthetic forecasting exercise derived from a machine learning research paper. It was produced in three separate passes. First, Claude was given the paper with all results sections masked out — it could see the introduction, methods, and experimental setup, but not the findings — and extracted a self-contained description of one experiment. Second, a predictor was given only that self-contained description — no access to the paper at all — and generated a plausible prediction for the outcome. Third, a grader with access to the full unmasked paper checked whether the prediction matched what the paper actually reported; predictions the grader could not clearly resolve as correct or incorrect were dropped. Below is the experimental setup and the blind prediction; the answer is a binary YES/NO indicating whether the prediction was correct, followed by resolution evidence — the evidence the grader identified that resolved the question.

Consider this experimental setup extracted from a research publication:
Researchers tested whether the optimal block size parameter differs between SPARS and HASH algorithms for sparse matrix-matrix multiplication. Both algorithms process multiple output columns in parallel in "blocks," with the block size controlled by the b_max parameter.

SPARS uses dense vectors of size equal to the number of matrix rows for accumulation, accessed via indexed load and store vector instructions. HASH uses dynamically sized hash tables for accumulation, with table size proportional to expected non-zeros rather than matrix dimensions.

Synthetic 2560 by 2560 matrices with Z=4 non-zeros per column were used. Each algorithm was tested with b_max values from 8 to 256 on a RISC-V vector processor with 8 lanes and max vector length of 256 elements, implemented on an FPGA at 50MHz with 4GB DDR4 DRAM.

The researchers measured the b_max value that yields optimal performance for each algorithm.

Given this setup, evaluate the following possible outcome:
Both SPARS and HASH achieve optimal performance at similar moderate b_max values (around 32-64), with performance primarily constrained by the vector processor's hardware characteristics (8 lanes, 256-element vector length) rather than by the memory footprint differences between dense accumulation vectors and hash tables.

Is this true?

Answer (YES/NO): NO